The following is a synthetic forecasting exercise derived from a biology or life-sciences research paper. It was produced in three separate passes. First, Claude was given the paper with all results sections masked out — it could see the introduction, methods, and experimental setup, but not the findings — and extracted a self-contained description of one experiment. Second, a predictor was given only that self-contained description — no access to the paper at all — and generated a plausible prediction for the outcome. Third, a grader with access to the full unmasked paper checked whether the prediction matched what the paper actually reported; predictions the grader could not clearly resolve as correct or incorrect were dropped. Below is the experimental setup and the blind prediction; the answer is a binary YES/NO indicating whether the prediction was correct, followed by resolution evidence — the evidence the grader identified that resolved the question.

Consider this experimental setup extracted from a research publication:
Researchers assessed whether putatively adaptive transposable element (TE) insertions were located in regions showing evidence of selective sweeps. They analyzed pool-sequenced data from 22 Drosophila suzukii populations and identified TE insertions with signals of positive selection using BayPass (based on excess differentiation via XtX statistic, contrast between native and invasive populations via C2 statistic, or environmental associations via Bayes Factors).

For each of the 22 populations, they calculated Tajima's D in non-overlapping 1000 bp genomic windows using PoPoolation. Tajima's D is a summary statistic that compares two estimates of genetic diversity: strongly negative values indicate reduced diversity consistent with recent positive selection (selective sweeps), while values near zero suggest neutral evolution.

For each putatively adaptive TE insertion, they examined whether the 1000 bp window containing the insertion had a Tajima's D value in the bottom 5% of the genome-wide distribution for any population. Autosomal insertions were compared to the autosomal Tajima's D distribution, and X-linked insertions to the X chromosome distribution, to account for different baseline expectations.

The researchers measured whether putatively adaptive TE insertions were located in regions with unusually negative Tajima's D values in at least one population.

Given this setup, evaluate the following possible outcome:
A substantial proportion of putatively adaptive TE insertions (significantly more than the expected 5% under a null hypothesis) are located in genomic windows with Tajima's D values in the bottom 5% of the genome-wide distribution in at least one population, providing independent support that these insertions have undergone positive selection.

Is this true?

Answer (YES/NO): NO